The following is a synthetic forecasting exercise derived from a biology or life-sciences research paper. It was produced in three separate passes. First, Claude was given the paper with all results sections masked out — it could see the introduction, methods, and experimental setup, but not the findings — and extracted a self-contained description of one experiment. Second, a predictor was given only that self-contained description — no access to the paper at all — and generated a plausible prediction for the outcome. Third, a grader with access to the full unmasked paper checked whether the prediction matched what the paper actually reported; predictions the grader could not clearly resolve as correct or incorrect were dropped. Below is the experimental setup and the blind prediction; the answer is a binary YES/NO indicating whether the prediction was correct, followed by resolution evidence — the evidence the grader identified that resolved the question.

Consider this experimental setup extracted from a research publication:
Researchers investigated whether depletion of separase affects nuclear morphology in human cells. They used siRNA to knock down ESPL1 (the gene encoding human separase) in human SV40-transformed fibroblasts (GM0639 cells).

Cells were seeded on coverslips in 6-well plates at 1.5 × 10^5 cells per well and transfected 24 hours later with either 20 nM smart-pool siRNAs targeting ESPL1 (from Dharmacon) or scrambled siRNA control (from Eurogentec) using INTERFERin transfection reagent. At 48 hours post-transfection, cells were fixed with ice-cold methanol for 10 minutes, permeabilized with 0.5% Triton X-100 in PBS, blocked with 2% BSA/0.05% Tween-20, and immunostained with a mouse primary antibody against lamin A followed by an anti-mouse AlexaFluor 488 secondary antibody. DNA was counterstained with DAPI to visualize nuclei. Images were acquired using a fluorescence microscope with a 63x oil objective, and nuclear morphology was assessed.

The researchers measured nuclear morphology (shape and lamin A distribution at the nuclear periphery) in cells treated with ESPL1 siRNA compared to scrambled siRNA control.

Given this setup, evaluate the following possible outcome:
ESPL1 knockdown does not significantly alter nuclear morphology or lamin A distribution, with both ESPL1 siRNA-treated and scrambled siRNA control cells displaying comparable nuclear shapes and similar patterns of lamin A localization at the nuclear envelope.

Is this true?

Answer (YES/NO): NO